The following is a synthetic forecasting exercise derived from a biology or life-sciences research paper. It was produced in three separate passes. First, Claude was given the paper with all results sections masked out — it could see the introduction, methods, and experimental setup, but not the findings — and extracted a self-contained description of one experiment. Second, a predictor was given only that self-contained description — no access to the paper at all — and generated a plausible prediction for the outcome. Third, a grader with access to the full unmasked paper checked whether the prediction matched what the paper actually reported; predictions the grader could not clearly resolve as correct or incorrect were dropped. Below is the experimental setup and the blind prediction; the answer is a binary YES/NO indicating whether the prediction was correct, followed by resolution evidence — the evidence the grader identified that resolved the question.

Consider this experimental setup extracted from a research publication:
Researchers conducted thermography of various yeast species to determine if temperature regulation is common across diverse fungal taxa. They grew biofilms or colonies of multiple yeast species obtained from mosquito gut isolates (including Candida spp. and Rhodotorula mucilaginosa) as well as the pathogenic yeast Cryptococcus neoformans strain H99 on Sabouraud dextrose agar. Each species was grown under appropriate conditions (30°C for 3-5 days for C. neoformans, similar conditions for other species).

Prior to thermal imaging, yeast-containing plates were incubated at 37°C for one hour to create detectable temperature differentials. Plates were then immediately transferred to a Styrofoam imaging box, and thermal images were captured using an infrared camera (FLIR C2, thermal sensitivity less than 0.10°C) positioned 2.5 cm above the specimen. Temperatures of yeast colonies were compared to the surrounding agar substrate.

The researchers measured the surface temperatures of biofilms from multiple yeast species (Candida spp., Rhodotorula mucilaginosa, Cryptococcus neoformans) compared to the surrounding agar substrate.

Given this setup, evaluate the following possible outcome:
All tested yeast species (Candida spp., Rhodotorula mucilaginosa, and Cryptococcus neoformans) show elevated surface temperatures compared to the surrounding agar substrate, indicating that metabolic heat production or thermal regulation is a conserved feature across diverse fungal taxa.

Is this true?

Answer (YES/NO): NO